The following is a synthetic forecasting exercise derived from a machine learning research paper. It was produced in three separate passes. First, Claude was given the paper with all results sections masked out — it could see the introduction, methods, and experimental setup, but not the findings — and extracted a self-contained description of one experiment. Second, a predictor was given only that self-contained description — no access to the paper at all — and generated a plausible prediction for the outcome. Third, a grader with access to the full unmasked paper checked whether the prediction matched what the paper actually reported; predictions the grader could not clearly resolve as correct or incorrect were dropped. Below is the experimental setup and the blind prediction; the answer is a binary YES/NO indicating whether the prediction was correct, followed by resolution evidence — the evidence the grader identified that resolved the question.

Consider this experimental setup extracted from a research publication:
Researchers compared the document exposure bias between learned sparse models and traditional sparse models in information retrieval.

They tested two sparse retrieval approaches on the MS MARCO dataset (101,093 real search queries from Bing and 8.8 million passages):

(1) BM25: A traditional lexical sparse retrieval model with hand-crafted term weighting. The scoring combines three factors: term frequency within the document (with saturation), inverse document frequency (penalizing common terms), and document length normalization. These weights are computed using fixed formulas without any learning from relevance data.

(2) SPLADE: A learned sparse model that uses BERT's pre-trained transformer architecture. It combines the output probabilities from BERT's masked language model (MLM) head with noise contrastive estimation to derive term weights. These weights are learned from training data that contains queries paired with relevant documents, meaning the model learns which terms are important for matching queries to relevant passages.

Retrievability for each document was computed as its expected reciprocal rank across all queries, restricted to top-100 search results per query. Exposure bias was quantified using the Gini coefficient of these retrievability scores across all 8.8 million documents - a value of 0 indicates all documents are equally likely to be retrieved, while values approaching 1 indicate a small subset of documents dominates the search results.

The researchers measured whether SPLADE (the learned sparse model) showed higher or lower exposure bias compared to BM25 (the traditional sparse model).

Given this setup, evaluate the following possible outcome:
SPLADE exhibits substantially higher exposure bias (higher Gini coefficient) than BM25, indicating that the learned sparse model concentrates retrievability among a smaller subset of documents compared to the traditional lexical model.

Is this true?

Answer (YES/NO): NO